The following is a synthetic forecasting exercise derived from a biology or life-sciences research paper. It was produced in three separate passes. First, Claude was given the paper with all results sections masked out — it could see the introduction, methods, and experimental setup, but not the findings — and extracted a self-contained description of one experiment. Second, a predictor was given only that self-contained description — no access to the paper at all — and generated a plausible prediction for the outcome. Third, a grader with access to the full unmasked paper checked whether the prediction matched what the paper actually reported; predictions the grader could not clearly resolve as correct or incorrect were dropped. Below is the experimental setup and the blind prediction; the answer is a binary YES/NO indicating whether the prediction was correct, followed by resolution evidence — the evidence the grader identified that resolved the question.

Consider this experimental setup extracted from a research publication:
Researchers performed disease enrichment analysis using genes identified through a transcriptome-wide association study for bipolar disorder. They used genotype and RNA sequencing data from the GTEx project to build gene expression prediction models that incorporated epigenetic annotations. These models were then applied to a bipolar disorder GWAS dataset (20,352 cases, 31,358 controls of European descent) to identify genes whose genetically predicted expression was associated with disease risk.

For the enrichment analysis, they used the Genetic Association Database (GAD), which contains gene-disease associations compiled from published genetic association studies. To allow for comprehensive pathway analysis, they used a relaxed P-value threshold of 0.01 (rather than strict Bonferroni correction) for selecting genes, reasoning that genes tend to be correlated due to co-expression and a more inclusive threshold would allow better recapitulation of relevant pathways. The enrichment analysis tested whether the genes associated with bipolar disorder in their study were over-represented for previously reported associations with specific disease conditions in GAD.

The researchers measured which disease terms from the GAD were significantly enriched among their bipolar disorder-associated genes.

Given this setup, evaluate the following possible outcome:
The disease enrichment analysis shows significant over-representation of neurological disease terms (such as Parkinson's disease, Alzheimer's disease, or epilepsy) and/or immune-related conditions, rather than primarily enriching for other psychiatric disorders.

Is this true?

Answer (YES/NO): NO